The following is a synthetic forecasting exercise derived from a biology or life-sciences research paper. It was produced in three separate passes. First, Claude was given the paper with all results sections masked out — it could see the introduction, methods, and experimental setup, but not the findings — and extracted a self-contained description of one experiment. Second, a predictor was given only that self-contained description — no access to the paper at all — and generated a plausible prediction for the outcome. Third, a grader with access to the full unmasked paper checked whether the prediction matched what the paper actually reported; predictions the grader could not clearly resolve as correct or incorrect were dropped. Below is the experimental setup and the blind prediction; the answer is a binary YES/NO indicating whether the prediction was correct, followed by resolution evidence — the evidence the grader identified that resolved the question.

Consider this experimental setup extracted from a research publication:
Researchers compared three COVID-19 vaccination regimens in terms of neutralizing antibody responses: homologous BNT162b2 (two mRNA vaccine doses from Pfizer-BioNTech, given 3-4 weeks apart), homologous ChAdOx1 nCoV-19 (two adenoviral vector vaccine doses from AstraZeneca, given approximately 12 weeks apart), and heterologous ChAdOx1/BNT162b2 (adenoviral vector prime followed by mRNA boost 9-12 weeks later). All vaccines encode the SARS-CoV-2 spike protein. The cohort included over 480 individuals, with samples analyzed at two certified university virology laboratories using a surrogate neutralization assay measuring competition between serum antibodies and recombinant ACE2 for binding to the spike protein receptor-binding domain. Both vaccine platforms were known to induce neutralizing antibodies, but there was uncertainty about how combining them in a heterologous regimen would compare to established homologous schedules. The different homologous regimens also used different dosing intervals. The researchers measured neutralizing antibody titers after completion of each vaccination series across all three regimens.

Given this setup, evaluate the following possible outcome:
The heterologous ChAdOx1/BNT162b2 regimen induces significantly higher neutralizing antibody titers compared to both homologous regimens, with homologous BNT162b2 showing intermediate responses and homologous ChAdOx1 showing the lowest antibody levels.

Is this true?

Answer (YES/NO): YES